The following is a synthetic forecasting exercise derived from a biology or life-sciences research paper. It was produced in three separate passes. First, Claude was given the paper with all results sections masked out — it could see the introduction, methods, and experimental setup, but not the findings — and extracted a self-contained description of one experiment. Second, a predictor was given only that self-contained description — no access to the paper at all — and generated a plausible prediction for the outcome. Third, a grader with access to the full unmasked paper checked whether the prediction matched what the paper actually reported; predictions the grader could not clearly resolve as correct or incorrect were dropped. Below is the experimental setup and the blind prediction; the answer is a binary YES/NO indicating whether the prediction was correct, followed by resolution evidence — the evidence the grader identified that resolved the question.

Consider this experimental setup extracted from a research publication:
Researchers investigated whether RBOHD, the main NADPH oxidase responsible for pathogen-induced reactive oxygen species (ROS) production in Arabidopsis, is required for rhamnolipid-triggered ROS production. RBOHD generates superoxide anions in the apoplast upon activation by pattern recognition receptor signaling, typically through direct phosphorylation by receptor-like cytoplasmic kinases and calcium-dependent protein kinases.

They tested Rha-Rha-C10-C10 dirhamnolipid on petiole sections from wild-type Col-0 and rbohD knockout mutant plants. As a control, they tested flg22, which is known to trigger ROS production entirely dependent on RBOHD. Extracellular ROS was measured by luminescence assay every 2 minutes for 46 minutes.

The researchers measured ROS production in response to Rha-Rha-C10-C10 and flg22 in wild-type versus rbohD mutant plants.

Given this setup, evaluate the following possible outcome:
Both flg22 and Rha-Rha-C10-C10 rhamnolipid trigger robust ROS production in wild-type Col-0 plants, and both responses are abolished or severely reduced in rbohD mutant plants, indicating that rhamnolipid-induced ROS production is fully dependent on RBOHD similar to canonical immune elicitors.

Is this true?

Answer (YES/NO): NO